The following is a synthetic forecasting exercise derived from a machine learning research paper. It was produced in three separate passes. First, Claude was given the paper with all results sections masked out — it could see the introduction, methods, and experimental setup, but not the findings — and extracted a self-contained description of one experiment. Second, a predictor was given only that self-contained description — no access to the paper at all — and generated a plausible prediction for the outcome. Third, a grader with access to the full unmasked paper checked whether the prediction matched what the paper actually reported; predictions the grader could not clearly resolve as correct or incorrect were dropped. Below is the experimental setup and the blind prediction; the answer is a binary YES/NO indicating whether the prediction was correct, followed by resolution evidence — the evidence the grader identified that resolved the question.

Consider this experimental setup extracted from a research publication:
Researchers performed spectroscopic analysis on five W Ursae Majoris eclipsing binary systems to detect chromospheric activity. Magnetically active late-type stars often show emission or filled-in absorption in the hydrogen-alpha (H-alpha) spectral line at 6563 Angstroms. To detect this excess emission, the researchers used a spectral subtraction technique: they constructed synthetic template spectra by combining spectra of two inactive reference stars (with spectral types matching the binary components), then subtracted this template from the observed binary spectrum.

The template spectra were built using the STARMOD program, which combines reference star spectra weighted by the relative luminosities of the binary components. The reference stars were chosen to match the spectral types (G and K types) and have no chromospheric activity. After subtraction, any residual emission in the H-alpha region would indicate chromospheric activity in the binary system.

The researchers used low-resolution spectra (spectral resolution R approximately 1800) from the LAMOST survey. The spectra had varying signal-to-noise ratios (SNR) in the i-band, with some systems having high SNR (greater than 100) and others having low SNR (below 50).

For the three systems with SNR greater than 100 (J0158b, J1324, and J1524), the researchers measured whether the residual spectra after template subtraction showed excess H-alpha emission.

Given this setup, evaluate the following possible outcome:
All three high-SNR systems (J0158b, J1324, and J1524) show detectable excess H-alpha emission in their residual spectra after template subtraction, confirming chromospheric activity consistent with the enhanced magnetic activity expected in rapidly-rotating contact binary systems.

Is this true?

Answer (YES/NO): YES